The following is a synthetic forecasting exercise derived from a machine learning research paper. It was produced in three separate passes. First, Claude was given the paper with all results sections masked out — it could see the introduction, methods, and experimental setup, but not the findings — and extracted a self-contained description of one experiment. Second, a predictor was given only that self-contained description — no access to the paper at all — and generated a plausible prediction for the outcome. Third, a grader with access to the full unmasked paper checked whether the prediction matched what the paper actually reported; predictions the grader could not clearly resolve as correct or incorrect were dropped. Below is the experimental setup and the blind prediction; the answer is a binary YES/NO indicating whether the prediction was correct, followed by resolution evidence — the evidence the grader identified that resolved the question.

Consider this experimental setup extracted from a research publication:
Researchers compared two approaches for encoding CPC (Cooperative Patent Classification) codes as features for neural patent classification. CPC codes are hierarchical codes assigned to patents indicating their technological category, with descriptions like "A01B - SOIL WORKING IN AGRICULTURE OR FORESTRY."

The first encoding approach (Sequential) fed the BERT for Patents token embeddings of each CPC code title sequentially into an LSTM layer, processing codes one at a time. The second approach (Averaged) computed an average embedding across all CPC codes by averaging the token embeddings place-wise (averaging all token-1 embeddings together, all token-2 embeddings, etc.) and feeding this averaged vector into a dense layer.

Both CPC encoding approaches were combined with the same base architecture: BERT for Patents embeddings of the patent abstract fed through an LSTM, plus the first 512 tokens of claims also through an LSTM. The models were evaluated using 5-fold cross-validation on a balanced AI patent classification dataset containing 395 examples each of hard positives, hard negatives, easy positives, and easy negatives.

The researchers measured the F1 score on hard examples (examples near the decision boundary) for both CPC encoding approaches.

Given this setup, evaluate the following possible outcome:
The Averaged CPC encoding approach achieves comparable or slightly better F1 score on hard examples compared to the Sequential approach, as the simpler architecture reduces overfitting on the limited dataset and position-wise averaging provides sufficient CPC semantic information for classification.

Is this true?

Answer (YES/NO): NO